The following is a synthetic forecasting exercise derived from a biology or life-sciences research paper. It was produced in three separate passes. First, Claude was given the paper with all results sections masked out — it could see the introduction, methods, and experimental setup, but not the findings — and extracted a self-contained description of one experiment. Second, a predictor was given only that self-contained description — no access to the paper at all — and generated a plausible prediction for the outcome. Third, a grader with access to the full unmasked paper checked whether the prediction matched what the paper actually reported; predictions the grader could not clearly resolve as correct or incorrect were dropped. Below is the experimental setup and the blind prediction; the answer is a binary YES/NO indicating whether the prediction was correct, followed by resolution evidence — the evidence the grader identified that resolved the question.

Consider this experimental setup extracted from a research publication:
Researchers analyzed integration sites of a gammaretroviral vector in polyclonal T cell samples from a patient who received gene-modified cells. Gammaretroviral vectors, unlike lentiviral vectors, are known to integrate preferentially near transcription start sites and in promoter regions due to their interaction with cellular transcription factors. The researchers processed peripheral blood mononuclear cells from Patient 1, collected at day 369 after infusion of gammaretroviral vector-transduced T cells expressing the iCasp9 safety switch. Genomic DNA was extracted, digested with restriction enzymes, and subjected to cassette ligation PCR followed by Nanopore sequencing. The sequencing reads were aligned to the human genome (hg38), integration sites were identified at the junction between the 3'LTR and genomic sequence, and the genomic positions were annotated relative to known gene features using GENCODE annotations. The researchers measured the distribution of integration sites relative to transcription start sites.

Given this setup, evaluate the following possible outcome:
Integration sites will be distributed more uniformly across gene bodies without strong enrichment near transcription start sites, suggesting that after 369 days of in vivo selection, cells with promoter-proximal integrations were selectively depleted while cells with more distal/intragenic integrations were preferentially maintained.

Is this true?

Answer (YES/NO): NO